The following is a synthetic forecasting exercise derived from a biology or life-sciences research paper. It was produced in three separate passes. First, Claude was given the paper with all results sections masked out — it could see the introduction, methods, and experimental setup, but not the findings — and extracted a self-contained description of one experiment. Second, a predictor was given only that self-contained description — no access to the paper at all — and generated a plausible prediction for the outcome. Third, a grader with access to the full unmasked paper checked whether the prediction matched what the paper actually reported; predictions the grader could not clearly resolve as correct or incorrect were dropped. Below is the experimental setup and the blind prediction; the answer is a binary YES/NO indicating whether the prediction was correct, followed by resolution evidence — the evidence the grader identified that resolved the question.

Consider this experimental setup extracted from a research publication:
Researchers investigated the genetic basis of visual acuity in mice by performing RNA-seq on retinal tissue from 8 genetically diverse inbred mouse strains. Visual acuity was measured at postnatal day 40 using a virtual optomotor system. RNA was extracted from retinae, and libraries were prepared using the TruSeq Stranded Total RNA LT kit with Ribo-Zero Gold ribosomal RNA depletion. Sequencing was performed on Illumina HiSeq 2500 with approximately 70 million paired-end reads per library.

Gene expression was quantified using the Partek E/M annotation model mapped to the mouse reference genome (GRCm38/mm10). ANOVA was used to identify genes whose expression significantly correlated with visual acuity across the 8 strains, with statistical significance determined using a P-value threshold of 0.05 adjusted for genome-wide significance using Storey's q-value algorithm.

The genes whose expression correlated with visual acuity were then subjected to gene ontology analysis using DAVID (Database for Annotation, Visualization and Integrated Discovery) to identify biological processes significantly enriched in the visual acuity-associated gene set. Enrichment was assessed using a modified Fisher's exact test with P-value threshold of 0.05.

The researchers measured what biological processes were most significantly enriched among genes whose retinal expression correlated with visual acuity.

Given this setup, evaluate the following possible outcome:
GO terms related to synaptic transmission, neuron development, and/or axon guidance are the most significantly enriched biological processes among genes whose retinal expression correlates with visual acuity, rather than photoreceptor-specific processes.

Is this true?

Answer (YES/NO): NO